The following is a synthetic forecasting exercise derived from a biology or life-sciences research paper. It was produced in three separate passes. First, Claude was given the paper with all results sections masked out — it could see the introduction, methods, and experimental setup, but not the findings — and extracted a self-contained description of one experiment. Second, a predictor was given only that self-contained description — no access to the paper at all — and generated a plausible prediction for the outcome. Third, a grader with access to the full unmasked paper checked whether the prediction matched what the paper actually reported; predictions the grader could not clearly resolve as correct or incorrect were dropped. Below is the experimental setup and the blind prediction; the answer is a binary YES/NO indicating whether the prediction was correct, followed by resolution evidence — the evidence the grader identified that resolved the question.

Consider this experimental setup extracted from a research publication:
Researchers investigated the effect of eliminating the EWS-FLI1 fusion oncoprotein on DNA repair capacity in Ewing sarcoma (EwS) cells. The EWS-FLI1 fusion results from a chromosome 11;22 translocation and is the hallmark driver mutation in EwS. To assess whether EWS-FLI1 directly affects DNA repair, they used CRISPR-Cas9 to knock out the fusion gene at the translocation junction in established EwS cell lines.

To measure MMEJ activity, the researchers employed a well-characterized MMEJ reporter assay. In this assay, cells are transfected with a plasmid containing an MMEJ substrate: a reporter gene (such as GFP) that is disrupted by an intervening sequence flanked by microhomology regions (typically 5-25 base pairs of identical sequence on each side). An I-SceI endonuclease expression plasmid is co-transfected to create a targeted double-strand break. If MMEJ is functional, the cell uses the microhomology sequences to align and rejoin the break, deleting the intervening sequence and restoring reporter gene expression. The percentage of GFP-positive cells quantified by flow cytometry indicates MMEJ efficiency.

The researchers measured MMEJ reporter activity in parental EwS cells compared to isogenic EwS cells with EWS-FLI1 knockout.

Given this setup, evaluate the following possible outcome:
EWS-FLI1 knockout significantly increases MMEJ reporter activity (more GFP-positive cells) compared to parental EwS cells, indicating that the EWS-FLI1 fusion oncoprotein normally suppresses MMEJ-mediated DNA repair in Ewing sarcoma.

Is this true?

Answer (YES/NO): YES